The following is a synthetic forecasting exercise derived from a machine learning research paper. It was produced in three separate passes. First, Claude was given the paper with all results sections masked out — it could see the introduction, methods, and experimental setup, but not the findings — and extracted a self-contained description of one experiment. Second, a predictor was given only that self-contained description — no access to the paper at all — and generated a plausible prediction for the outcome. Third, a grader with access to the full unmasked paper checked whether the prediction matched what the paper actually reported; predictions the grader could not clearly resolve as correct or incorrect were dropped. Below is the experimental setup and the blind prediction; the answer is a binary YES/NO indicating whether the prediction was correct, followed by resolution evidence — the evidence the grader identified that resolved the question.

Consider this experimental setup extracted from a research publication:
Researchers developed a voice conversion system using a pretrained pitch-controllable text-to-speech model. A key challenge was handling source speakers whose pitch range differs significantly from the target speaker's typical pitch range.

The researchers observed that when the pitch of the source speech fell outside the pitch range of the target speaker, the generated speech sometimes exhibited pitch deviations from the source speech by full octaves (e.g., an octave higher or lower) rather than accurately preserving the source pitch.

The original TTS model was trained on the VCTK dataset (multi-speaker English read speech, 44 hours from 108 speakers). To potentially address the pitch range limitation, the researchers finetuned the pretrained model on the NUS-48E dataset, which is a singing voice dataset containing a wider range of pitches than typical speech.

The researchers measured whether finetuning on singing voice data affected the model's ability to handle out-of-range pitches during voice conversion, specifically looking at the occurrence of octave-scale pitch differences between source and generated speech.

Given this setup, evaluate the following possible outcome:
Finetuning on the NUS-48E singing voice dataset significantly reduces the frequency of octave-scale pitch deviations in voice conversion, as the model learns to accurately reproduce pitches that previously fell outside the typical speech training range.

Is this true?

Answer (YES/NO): YES